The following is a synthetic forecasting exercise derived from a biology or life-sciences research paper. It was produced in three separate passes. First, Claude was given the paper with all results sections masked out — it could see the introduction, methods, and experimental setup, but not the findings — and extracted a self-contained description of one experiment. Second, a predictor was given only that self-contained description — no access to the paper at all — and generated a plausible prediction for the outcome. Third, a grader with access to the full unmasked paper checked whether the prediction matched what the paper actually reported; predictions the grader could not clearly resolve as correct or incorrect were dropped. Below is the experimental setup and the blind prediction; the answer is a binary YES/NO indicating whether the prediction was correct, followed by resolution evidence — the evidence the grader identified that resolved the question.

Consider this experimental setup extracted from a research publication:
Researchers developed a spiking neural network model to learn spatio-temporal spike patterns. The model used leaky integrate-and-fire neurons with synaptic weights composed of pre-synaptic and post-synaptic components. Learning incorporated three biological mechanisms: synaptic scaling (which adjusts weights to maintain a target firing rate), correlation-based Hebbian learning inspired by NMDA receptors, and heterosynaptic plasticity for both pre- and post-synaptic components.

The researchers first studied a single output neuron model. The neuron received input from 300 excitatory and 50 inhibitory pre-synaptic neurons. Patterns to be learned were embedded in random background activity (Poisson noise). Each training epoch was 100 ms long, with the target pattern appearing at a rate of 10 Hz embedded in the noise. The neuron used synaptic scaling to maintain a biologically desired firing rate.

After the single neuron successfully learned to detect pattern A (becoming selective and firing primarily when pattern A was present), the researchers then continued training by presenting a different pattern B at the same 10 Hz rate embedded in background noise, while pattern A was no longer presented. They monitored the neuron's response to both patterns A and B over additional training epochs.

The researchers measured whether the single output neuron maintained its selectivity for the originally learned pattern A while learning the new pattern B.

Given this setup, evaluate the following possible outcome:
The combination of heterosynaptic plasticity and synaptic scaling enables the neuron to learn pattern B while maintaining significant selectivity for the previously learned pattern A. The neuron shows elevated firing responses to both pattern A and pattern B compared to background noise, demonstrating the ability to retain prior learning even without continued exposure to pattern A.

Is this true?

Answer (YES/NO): NO